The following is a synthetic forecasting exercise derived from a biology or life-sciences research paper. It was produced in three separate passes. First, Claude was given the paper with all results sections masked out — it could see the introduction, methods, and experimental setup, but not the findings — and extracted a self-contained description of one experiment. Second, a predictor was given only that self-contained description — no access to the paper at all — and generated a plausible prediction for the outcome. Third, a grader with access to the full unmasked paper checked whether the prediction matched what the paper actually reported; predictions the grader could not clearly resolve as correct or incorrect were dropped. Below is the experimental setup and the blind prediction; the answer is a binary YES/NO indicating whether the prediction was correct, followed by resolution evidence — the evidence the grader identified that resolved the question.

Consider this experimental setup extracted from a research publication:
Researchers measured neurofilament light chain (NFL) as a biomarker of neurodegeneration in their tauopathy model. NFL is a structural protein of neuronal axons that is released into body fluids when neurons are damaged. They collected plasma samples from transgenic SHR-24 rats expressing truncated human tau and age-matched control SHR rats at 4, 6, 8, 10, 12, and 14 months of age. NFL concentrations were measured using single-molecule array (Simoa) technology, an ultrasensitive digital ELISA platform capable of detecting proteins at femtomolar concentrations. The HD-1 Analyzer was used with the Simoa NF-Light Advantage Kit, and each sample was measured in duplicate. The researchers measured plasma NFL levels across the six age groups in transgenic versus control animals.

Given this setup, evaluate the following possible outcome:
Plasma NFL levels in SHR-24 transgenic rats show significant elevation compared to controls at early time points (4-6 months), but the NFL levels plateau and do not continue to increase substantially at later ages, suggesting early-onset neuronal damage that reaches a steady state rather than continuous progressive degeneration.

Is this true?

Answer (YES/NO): NO